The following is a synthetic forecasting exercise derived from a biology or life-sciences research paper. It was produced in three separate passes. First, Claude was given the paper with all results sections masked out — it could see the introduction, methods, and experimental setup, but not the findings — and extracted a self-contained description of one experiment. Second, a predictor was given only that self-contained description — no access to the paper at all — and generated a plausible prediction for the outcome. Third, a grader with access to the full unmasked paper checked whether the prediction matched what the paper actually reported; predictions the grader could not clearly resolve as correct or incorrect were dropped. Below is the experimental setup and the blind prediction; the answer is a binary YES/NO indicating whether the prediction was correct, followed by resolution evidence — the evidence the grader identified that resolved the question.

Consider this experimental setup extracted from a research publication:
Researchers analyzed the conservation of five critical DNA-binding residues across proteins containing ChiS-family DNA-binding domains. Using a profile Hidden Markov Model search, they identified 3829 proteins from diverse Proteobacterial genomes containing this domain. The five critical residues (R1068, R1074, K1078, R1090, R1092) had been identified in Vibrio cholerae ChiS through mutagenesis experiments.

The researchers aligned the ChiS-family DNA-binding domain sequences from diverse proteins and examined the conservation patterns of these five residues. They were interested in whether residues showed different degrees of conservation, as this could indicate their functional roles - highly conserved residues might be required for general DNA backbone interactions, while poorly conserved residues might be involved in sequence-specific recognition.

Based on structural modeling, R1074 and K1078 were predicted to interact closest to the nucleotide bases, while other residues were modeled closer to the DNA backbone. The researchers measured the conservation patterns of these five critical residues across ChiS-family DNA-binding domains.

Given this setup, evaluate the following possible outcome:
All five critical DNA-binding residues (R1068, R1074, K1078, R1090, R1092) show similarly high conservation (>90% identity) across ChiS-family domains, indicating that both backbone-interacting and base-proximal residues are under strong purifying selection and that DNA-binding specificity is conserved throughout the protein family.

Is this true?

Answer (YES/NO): NO